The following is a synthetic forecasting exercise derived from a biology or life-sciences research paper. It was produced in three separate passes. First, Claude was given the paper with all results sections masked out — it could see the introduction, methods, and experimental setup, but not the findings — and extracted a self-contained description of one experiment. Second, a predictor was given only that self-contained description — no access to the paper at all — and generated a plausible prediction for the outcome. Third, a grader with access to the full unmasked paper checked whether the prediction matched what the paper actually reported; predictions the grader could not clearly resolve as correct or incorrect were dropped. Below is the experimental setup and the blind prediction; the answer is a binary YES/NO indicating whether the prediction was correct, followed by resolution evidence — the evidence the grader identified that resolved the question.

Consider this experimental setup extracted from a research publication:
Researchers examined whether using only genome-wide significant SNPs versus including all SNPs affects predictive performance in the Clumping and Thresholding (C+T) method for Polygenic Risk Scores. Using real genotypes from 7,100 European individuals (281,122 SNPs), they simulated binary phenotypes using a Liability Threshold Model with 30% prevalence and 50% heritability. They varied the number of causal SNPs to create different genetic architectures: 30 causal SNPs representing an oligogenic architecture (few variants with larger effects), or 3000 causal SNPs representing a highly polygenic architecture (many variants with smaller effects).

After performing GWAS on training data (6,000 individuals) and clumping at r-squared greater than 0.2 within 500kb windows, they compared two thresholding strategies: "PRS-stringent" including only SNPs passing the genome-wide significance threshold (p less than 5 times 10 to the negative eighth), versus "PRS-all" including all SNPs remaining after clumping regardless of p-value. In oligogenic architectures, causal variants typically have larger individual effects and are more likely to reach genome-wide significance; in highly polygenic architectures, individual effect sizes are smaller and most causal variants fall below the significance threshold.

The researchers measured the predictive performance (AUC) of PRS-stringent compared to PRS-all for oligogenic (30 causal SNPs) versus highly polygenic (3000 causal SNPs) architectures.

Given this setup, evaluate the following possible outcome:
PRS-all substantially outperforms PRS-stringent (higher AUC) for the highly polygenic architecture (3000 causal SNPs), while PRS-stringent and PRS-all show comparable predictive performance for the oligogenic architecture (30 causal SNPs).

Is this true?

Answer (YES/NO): NO